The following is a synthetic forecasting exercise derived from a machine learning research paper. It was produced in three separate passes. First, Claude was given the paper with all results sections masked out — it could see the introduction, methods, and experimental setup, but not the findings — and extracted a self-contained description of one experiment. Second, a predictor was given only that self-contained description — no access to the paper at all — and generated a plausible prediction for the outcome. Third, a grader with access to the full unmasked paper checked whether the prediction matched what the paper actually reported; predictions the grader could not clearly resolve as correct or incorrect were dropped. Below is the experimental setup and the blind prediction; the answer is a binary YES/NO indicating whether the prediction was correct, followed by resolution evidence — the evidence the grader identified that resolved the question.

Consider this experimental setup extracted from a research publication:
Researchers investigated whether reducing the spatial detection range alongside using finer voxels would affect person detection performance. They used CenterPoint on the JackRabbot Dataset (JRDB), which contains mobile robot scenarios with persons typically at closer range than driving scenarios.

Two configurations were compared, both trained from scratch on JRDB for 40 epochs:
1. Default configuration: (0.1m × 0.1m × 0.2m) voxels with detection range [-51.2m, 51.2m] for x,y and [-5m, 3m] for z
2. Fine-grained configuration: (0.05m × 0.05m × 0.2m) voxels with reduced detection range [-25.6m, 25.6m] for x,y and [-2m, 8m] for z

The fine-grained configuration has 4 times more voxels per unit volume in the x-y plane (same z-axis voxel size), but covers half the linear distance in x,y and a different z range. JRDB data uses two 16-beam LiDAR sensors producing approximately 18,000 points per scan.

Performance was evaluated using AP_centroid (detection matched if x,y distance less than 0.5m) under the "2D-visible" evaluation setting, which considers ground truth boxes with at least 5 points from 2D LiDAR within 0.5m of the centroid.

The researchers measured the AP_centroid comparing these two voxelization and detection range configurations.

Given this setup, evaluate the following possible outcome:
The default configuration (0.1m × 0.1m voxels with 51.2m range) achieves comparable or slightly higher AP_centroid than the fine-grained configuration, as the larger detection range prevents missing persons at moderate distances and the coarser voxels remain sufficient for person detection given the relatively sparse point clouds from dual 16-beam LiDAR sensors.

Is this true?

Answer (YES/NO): NO